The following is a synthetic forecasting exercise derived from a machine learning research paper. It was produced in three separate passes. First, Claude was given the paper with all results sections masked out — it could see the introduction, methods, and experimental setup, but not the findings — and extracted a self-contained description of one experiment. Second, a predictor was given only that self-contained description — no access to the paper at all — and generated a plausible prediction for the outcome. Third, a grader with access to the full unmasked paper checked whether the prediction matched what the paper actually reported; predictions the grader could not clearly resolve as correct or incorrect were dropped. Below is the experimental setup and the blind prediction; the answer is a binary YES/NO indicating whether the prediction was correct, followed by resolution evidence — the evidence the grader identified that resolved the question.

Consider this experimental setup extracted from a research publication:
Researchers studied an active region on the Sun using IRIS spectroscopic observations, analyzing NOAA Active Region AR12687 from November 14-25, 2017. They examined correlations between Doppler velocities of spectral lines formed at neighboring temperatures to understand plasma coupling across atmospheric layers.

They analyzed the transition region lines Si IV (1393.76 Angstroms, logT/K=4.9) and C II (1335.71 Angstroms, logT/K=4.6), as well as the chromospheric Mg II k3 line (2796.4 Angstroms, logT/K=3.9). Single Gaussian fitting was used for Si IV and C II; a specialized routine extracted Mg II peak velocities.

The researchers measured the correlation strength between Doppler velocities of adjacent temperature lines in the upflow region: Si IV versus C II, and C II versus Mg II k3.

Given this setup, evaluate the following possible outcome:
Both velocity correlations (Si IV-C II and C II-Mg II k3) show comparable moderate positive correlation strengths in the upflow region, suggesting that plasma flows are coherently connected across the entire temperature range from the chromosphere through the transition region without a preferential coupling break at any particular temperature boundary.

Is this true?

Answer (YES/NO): NO